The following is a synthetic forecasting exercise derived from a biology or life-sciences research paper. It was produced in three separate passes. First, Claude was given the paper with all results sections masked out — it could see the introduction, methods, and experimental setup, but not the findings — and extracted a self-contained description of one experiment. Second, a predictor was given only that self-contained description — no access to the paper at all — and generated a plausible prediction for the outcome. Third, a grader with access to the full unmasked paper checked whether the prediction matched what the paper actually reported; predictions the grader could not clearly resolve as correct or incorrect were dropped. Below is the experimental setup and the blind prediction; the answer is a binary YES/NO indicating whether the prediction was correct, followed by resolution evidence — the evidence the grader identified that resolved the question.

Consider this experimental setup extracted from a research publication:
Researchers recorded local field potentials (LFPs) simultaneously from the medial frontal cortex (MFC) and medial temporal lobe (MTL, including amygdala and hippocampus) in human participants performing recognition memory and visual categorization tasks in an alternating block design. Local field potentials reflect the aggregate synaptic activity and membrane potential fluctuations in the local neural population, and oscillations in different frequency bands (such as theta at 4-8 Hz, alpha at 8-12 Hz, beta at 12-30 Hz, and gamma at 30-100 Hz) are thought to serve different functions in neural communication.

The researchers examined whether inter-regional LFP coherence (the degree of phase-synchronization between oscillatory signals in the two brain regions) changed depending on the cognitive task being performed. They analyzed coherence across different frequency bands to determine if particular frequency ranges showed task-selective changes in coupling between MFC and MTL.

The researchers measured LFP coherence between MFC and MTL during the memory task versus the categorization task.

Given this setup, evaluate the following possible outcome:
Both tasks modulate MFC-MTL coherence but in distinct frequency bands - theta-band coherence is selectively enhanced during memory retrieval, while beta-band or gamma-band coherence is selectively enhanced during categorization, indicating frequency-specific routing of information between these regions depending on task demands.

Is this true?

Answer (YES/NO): NO